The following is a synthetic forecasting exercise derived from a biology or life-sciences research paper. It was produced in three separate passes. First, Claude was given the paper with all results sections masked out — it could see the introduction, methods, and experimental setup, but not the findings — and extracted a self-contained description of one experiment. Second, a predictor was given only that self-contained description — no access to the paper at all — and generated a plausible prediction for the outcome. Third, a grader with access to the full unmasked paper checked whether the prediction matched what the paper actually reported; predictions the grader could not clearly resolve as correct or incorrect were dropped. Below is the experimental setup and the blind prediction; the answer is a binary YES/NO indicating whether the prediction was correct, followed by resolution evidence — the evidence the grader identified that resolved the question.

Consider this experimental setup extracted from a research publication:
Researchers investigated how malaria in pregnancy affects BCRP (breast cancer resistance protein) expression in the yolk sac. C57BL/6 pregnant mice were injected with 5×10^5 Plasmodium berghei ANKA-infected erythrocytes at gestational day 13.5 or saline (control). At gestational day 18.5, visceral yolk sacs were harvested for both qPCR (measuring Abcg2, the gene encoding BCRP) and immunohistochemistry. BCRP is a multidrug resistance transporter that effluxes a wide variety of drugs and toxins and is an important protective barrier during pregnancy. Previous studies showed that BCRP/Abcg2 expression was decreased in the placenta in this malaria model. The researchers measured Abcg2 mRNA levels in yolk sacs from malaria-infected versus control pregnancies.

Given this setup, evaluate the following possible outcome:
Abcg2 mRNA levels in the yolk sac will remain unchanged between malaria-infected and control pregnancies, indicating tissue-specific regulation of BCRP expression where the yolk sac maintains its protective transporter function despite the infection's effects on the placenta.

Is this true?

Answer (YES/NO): YES